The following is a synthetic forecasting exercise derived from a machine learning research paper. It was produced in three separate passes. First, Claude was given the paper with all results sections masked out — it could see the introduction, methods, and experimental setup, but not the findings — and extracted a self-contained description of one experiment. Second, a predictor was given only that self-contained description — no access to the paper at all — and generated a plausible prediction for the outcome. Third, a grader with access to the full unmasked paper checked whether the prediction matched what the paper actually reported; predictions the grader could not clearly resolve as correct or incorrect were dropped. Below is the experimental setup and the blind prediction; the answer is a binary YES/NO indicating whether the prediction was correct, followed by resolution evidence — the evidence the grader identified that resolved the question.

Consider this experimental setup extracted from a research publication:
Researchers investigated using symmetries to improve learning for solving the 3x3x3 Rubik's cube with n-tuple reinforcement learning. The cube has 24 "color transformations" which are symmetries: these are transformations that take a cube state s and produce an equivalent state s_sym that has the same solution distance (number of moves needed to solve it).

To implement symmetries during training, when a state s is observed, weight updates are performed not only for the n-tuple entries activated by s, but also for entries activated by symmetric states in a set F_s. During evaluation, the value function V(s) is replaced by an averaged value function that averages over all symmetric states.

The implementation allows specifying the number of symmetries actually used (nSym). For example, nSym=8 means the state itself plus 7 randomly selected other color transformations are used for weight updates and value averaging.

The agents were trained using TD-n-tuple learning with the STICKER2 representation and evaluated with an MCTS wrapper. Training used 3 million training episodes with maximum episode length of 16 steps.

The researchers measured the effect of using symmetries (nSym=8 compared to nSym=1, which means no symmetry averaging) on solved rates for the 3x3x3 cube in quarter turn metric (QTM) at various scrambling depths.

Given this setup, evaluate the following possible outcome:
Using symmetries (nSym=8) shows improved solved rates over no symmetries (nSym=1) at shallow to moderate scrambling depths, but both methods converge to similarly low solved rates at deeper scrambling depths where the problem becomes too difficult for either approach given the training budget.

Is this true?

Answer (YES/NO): NO